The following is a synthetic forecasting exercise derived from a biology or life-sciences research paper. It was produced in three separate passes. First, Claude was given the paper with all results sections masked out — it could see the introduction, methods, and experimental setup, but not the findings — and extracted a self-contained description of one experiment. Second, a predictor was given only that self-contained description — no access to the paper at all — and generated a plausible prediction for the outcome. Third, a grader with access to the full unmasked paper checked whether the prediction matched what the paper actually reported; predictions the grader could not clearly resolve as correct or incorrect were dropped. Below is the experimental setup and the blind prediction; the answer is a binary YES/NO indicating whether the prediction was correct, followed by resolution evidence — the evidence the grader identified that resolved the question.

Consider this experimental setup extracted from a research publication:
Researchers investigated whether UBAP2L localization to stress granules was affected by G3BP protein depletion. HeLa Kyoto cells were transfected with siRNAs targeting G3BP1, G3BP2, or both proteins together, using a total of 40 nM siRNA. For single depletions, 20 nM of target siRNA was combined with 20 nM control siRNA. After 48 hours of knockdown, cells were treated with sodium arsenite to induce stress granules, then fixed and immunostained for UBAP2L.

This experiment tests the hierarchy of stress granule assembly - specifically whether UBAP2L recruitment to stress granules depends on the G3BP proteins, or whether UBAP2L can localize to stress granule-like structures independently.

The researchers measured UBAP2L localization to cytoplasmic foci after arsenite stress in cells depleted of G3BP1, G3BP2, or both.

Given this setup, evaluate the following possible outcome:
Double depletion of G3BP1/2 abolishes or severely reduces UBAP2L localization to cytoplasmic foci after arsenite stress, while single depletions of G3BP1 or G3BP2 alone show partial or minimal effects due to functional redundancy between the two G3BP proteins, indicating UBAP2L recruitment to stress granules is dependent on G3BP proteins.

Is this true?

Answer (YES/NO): NO